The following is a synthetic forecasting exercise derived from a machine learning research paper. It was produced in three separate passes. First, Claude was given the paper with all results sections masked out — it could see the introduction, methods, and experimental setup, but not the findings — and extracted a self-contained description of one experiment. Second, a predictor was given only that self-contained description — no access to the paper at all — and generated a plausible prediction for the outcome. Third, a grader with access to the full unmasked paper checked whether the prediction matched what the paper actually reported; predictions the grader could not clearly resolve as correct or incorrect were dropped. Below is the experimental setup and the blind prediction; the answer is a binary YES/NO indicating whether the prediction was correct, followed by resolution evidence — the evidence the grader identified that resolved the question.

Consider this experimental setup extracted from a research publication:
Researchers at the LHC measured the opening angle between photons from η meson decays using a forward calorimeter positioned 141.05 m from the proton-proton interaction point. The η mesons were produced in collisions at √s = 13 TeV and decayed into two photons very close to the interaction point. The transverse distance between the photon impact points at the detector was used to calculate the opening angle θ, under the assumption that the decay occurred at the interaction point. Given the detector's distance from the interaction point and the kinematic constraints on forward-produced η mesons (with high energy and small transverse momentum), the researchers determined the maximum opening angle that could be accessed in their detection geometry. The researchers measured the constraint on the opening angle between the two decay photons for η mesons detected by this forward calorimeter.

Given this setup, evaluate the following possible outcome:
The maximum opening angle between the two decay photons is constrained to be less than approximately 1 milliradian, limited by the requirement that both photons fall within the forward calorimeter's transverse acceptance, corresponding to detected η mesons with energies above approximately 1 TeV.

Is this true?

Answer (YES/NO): NO